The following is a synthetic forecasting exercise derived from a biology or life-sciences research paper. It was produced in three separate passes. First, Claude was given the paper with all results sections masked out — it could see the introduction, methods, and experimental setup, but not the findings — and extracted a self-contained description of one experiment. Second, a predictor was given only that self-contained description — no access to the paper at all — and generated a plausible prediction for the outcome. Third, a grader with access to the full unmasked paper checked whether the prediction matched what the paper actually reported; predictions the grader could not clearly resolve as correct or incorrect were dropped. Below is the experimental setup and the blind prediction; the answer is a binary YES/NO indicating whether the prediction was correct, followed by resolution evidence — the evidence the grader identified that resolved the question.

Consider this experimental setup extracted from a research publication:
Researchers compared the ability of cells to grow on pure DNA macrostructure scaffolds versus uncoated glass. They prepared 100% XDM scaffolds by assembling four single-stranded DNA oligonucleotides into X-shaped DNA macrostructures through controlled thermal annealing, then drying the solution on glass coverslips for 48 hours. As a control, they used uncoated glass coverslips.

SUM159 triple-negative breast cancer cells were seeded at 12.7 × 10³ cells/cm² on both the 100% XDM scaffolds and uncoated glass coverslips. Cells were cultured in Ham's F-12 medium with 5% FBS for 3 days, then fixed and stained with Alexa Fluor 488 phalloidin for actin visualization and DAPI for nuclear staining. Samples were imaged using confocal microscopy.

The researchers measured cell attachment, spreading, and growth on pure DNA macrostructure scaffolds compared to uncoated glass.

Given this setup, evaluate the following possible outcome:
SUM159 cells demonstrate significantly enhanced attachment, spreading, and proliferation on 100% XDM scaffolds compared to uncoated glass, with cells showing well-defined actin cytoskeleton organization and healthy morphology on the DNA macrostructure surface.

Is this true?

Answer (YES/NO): NO